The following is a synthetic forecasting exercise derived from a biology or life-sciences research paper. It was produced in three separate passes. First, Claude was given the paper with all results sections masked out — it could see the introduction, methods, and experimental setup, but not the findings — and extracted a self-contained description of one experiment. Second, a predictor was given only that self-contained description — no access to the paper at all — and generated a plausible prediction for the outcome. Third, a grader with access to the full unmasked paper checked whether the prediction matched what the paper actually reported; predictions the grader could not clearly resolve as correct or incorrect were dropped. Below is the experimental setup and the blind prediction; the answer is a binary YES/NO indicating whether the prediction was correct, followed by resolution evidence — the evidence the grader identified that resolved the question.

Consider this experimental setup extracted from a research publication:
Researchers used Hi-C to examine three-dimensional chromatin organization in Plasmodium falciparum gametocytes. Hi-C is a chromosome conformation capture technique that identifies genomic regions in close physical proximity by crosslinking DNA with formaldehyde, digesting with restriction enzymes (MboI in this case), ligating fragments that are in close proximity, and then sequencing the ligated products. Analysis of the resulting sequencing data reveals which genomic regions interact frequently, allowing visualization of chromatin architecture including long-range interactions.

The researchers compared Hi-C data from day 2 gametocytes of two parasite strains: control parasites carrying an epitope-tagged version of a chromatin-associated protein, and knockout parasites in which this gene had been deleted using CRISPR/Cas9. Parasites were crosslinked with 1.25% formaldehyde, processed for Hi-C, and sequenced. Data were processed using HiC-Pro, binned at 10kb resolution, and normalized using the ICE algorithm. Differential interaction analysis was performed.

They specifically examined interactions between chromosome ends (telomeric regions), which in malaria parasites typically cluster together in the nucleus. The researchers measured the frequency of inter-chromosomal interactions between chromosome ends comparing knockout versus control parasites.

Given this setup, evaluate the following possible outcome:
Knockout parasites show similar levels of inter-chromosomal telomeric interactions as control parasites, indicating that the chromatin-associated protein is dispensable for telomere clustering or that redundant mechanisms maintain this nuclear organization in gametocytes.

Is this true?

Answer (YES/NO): NO